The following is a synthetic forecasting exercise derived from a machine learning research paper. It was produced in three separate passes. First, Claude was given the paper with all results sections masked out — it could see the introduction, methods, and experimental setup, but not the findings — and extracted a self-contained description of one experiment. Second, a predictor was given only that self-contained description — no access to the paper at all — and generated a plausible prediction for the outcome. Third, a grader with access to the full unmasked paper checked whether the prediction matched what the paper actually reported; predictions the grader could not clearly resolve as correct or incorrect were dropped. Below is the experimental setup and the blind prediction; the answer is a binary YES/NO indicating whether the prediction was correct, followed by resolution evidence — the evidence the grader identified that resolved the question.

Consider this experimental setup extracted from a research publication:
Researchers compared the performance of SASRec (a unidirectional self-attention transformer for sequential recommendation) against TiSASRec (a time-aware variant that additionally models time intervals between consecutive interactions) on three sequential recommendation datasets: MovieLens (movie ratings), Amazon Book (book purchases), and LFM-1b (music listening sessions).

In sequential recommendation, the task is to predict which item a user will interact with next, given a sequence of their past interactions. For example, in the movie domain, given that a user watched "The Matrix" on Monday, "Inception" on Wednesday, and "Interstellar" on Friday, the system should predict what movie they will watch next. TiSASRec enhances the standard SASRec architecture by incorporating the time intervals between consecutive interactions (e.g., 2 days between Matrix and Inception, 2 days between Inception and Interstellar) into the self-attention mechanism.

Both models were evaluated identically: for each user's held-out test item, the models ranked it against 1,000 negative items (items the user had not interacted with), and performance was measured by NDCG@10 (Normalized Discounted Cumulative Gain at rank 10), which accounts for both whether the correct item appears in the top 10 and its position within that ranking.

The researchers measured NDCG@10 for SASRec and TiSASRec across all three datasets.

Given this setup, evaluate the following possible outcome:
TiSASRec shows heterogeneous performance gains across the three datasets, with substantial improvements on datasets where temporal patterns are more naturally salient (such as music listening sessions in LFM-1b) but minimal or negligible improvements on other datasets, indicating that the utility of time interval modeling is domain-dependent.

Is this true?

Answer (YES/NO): NO